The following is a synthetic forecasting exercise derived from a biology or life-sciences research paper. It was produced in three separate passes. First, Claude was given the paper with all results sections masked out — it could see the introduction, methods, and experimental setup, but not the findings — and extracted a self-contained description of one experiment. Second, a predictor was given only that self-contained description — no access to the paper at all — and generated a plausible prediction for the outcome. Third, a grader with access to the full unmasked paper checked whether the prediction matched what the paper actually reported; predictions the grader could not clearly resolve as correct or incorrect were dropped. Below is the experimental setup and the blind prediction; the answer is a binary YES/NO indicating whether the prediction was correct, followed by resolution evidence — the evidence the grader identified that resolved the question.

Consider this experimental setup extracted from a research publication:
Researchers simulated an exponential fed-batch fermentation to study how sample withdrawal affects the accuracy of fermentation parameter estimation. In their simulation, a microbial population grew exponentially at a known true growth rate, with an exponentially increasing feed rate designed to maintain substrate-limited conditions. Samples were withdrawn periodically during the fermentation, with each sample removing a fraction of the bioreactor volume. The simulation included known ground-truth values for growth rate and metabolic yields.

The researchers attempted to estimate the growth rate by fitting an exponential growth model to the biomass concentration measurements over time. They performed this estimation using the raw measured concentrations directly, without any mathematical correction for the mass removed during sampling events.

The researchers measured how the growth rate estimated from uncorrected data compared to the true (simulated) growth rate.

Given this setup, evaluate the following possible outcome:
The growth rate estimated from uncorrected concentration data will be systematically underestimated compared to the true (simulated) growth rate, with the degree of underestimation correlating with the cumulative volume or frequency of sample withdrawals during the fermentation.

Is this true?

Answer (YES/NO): YES